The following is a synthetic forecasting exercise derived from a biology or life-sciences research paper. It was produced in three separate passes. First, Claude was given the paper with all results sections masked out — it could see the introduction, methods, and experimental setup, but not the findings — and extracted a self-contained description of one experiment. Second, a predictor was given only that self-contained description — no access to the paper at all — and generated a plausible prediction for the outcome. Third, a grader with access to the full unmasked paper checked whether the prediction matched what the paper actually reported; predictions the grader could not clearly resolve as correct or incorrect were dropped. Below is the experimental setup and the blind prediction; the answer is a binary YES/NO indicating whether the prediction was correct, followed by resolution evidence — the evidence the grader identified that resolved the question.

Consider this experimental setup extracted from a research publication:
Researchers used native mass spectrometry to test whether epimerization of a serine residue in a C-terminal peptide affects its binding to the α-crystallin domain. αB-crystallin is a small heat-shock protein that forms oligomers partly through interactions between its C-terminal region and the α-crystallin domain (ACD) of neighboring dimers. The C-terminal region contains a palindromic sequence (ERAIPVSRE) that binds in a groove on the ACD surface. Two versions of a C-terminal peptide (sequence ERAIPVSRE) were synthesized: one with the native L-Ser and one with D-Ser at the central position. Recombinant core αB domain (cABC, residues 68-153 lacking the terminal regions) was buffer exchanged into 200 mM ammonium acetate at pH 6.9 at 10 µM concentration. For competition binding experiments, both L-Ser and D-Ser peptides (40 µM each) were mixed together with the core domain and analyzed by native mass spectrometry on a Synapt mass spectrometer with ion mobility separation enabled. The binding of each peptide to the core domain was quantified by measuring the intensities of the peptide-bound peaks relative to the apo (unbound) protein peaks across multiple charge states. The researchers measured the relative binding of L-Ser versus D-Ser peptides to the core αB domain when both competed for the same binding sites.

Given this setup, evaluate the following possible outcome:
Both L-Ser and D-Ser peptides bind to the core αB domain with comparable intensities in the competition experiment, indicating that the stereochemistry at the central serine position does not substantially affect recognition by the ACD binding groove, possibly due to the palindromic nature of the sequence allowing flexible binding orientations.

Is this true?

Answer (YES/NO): NO